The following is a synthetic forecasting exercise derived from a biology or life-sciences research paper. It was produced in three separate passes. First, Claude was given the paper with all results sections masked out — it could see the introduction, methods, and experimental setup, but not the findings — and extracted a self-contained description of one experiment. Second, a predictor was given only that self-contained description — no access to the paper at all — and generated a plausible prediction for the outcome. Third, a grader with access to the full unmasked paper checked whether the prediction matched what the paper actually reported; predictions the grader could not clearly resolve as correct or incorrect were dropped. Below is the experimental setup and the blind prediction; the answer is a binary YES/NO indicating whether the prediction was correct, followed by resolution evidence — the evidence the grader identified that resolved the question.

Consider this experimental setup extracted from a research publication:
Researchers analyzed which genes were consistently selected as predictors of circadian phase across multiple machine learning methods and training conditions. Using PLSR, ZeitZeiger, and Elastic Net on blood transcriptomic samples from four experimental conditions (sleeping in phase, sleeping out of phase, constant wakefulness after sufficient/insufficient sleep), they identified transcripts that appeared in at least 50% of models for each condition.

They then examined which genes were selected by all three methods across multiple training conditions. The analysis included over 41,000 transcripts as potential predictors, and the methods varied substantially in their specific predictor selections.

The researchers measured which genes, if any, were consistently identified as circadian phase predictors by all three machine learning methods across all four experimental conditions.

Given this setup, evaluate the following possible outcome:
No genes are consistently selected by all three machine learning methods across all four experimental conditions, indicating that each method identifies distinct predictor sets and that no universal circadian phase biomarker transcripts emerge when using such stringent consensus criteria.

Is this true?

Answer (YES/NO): NO